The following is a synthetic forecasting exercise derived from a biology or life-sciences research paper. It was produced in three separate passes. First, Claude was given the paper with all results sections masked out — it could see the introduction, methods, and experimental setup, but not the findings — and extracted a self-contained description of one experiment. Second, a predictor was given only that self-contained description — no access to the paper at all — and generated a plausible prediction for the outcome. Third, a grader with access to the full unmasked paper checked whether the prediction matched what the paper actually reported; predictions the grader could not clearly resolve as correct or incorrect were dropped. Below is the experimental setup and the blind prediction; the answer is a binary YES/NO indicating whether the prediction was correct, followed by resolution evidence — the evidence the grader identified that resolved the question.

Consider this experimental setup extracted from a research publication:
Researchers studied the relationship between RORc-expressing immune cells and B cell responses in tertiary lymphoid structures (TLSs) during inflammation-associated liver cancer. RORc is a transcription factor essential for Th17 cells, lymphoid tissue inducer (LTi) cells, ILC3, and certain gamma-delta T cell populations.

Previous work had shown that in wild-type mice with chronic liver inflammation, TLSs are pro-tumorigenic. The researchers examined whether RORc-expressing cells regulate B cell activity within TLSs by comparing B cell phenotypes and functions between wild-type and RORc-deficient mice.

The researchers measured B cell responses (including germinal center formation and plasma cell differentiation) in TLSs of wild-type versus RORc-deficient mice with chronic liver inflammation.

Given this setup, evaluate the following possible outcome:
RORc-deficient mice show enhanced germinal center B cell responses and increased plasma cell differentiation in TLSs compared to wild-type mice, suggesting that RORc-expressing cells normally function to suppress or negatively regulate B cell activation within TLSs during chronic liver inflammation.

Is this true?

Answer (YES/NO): YES